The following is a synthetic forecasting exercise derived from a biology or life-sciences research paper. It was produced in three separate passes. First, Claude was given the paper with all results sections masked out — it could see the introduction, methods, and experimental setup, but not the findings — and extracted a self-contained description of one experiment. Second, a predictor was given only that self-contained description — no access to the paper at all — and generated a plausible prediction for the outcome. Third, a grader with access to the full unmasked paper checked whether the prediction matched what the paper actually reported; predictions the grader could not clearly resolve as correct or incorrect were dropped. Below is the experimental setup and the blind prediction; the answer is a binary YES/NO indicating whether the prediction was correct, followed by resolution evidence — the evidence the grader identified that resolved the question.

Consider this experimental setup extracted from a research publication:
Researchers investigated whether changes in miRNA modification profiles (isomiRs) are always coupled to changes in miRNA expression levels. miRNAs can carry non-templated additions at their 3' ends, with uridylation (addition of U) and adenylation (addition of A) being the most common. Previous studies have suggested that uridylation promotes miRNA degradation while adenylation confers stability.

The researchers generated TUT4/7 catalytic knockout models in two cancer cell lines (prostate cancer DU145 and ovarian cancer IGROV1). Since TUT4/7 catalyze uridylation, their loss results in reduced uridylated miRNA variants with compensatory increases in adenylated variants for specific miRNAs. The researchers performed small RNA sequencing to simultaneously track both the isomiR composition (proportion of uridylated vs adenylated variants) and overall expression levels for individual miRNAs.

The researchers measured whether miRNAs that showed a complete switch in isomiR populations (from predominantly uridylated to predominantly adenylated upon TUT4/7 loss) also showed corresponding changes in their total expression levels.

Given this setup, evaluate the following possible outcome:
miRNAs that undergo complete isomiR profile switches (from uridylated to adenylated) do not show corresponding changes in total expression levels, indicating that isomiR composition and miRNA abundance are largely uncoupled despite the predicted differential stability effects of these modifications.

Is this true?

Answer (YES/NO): YES